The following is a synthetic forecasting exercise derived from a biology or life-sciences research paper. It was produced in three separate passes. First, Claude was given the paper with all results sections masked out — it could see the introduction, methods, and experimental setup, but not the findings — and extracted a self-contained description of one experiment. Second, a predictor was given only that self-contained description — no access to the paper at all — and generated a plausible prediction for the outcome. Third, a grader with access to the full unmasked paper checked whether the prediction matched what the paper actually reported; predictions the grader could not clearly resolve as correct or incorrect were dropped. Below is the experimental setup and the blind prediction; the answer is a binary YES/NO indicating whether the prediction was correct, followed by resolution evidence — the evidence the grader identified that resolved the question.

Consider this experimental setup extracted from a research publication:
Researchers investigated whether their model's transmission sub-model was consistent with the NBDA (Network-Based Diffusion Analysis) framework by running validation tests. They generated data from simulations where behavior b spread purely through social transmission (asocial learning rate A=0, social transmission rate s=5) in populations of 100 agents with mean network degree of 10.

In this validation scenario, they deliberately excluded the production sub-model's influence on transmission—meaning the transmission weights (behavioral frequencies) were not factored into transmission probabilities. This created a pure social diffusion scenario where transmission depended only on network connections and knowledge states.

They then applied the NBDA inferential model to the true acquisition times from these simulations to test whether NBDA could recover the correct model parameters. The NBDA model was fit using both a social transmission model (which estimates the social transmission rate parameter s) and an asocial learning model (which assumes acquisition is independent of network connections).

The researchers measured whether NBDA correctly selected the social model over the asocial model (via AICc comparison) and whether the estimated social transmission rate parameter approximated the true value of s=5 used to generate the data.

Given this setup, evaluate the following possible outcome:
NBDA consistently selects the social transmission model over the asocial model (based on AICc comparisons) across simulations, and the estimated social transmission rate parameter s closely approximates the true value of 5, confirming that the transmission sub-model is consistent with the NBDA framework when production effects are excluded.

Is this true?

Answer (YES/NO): YES